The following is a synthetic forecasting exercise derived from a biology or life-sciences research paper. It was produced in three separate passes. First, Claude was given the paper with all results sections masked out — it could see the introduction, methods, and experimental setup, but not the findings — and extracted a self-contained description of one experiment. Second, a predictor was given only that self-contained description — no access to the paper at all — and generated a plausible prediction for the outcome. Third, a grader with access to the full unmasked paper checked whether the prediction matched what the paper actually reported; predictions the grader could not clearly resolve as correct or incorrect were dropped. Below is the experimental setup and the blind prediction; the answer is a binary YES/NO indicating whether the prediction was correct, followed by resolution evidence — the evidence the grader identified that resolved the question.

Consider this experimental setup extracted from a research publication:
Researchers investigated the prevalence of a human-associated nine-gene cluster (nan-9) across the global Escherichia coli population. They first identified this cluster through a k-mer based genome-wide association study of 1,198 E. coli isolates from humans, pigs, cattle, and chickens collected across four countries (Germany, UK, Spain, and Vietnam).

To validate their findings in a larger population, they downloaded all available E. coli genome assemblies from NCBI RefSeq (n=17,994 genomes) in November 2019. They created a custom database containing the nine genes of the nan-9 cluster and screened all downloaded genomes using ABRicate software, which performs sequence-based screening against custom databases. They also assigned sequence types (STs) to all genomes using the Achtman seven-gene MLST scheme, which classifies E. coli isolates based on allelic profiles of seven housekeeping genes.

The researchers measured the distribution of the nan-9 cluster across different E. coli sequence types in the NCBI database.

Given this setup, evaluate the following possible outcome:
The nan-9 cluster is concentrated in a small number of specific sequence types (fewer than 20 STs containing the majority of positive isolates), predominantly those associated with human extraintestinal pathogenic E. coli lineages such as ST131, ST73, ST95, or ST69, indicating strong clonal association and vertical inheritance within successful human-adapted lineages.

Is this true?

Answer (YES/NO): YES